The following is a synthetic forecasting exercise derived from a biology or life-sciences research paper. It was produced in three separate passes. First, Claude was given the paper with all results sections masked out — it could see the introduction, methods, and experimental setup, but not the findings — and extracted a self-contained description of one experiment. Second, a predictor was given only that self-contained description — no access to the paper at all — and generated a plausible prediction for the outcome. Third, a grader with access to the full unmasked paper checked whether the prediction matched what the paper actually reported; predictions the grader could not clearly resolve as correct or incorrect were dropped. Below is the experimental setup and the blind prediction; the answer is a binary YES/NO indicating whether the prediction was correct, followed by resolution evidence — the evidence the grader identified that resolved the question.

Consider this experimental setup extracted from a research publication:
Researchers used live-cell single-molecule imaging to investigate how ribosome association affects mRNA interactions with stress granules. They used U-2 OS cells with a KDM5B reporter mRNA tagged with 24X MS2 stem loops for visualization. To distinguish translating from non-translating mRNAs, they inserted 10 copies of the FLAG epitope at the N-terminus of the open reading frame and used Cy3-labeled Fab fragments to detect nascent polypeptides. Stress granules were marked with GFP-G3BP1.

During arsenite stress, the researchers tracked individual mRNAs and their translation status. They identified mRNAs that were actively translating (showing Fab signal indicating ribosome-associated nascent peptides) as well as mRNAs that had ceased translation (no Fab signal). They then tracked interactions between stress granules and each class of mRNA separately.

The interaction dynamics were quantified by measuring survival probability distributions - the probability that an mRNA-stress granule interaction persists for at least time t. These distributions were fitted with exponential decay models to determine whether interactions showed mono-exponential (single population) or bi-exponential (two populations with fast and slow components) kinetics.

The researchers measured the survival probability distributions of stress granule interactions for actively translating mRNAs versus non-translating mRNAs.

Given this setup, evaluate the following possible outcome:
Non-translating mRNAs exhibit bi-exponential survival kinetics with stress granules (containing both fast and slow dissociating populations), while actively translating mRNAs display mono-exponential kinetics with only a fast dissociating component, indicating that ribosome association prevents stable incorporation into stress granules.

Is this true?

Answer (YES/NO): YES